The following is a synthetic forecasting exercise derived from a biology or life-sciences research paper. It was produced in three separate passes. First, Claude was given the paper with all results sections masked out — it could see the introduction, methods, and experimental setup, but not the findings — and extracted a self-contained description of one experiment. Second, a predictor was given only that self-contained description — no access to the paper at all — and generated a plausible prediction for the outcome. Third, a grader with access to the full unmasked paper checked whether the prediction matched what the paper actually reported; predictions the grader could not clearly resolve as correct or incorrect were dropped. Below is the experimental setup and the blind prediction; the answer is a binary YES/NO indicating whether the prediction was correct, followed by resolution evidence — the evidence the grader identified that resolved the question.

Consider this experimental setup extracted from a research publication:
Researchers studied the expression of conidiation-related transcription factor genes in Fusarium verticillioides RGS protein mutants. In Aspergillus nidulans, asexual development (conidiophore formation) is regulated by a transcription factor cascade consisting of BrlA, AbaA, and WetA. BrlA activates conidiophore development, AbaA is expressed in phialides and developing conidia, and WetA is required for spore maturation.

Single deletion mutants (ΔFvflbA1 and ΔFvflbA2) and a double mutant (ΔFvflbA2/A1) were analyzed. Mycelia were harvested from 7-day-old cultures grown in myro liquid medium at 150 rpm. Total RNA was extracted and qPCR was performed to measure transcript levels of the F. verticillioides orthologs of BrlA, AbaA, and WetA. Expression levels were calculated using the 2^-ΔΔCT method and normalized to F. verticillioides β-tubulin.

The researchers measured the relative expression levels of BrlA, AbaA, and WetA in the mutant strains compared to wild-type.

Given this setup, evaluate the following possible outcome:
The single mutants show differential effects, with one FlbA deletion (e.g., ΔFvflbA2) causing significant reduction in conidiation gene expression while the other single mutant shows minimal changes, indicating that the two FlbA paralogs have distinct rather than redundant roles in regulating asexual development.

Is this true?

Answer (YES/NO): YES